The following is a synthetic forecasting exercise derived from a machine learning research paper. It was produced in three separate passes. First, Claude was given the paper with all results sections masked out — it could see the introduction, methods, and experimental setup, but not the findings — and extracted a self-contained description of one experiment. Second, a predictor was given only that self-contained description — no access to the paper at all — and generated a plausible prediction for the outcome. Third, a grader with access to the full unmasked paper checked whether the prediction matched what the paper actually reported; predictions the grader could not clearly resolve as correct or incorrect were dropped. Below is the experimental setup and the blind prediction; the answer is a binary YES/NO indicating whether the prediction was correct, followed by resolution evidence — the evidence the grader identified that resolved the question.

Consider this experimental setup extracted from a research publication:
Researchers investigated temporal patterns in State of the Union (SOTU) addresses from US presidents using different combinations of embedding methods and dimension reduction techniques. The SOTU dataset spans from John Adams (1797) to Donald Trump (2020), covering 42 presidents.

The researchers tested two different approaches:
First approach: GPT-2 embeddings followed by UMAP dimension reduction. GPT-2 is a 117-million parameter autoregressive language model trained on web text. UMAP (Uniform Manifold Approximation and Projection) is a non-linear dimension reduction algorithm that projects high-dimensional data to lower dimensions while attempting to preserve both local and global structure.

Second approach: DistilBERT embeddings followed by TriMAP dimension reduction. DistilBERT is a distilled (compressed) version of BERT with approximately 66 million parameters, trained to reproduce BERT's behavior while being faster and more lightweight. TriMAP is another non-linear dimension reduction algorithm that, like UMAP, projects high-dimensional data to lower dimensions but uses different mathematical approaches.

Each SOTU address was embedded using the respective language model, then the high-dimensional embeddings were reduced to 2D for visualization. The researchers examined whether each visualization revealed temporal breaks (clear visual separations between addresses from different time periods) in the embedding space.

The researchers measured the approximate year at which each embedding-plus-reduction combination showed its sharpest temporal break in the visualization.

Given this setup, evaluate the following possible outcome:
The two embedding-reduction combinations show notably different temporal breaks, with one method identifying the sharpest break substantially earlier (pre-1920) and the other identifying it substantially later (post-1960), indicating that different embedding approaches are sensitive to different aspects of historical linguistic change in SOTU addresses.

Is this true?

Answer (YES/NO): NO